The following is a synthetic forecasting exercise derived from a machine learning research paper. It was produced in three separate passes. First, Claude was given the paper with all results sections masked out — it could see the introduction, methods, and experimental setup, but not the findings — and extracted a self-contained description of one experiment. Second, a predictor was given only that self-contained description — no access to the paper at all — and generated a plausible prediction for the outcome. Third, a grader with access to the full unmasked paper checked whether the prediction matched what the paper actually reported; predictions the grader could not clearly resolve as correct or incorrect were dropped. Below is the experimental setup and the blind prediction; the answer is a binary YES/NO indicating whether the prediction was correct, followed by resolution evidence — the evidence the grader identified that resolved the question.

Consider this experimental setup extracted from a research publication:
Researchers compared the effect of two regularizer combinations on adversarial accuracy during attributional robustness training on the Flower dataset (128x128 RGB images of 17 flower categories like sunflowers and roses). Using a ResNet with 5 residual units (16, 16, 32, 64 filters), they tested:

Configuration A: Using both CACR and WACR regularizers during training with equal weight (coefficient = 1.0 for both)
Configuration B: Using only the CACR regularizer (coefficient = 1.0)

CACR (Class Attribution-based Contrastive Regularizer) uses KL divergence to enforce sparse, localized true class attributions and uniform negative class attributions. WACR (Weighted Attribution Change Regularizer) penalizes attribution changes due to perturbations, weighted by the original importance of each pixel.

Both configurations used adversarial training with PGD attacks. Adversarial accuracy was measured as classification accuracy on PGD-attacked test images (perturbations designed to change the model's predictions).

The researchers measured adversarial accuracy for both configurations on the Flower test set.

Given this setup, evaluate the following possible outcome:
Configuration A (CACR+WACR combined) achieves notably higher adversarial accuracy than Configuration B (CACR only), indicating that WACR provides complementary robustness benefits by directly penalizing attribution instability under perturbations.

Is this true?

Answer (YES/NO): YES